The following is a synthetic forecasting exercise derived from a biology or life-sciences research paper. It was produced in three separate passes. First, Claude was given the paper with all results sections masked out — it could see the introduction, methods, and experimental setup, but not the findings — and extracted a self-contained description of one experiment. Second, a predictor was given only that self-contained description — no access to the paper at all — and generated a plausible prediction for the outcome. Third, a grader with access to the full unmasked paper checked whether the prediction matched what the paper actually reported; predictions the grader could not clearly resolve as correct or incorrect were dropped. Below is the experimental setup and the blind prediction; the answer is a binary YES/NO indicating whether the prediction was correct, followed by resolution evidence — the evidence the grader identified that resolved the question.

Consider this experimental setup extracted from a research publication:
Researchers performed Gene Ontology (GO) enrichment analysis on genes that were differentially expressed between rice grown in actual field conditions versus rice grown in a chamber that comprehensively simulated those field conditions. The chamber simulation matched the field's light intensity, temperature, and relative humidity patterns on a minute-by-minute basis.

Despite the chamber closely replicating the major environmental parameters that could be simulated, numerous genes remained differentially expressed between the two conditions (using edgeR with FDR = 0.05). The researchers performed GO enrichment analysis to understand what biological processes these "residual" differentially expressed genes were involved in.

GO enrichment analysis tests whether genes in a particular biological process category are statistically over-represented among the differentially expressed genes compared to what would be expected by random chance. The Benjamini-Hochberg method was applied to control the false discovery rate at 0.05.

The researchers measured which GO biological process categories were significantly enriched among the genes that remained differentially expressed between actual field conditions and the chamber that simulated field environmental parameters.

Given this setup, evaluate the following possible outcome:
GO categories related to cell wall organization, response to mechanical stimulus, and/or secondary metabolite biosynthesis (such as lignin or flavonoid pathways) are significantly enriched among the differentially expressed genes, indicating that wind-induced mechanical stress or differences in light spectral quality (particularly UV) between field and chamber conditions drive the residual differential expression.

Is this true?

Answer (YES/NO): NO